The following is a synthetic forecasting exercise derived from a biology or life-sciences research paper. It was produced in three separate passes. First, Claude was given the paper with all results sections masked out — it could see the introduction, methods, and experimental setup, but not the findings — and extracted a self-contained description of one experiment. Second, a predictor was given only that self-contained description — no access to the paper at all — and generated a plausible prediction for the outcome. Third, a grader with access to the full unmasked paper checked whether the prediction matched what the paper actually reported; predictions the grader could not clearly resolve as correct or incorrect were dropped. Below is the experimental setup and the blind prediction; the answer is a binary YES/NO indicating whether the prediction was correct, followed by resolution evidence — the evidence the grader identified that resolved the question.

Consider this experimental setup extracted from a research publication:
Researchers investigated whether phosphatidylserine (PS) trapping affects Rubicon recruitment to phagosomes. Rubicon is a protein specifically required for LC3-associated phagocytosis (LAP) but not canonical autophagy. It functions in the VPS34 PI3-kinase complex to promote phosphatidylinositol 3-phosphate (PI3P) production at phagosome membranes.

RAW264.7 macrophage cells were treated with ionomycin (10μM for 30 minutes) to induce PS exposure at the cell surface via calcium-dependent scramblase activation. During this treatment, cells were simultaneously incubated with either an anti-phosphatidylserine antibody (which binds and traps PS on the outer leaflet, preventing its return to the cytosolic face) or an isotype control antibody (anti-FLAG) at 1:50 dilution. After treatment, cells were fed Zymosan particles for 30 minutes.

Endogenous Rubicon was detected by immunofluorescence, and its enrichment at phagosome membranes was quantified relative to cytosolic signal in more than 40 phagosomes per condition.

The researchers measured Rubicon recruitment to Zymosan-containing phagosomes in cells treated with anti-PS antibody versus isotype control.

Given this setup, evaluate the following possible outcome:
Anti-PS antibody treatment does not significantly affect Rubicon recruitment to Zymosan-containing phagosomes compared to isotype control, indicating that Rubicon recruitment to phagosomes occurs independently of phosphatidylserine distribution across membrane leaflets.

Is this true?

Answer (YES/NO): NO